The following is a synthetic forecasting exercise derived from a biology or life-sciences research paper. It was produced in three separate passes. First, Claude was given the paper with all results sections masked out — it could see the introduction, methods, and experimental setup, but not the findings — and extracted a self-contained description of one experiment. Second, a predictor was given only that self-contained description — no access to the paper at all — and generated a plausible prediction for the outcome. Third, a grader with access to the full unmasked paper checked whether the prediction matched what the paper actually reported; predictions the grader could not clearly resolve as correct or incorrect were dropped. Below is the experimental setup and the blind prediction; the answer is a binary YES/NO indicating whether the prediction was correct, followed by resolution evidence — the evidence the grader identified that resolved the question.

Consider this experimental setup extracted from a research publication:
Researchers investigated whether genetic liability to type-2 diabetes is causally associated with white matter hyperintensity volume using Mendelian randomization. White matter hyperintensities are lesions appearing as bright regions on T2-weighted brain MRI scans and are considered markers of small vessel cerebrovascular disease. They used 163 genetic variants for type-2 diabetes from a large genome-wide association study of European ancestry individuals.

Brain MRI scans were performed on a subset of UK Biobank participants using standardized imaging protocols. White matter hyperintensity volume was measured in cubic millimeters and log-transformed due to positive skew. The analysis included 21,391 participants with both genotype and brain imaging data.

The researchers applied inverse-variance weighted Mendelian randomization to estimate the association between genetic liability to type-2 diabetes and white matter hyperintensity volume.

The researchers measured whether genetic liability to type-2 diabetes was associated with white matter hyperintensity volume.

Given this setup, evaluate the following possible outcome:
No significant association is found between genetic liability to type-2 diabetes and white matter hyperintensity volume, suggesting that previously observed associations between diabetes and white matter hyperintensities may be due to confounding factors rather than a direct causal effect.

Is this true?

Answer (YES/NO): YES